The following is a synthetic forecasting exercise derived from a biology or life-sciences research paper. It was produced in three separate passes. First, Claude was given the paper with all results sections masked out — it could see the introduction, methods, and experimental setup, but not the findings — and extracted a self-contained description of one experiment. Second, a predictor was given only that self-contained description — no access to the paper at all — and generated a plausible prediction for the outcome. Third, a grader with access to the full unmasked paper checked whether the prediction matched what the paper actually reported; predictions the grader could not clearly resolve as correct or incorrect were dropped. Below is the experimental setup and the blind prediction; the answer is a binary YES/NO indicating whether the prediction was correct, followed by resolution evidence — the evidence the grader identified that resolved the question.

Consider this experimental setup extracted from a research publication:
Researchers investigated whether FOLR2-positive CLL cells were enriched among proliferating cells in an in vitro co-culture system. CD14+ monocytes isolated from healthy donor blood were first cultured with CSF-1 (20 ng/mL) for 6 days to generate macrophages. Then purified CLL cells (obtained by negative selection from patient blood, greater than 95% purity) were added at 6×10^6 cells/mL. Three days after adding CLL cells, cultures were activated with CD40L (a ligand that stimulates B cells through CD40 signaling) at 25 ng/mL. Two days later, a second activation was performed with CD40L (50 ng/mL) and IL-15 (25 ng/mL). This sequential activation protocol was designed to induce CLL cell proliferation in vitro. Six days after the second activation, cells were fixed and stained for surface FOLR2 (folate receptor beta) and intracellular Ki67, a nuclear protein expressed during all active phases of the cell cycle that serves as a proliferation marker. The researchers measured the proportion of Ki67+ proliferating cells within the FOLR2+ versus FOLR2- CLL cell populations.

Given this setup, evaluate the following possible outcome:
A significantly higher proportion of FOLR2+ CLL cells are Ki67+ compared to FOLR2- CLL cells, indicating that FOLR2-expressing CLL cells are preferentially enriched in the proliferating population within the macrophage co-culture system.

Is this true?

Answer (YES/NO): YES